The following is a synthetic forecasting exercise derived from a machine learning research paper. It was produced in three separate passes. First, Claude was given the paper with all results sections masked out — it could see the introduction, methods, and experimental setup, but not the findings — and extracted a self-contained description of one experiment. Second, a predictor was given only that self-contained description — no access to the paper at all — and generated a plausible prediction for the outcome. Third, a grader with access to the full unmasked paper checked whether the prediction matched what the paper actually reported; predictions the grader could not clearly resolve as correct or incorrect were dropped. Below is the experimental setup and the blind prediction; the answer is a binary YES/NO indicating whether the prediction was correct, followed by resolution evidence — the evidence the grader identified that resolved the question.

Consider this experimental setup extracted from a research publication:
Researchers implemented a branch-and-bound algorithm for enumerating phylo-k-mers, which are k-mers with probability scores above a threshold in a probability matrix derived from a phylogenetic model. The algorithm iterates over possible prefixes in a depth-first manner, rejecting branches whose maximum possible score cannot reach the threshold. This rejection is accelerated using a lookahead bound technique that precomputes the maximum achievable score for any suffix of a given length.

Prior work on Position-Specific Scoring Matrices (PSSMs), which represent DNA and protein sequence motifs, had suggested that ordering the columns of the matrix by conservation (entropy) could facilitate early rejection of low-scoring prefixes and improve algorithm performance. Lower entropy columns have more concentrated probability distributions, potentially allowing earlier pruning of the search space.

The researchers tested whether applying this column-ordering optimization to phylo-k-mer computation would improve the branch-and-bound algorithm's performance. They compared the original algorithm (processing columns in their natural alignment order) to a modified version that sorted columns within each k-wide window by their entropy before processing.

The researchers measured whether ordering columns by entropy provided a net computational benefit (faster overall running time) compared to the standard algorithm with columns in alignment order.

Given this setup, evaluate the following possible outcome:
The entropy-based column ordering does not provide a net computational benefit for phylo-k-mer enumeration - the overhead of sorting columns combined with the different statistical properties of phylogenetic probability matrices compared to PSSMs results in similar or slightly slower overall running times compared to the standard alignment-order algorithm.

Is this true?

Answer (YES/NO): YES